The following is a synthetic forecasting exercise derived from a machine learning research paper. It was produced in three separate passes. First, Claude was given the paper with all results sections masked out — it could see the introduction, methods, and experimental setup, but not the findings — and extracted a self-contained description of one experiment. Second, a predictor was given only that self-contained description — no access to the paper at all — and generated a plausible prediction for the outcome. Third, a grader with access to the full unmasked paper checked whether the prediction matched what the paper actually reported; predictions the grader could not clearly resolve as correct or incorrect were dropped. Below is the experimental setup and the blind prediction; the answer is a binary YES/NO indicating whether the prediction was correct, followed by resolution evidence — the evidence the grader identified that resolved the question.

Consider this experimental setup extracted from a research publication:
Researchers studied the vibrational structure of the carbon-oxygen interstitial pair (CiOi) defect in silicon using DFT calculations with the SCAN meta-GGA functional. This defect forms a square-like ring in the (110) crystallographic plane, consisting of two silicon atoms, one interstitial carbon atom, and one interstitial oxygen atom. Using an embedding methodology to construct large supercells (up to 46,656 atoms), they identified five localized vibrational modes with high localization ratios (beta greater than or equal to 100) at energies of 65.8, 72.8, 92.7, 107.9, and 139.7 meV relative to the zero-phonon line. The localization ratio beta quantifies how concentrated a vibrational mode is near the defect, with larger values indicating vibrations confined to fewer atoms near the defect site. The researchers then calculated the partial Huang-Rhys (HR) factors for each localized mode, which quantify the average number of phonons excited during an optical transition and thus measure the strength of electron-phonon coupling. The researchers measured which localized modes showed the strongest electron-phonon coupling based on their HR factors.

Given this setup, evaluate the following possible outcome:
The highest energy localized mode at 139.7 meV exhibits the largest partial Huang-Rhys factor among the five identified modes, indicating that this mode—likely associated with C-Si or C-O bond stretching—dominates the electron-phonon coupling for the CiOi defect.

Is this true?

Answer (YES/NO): NO